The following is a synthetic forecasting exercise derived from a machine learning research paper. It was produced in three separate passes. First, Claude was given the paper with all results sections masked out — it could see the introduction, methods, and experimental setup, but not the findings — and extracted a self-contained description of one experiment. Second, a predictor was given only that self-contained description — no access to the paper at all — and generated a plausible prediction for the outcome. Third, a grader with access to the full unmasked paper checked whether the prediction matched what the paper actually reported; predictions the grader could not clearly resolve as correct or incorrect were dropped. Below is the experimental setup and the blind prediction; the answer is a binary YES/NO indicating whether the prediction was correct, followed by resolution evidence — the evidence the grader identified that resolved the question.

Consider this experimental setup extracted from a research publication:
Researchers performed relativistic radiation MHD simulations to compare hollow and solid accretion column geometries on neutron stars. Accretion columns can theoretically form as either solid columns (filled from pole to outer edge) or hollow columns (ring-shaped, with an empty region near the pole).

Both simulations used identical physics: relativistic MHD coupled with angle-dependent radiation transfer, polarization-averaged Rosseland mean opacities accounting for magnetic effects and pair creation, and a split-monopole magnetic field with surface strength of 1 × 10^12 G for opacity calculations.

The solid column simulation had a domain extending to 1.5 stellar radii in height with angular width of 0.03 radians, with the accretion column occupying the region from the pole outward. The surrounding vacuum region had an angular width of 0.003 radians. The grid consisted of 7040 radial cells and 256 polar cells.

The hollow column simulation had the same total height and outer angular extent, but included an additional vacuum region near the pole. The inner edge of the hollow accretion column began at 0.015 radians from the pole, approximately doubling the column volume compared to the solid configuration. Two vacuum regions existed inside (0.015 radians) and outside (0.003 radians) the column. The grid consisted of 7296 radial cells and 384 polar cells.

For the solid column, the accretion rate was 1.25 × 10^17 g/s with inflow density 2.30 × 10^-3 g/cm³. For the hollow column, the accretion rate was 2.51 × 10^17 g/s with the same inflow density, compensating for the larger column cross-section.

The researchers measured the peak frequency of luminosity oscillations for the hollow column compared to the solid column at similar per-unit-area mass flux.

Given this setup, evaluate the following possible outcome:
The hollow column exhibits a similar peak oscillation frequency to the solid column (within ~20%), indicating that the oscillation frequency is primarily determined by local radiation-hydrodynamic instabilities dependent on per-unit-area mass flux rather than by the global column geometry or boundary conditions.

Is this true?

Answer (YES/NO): YES